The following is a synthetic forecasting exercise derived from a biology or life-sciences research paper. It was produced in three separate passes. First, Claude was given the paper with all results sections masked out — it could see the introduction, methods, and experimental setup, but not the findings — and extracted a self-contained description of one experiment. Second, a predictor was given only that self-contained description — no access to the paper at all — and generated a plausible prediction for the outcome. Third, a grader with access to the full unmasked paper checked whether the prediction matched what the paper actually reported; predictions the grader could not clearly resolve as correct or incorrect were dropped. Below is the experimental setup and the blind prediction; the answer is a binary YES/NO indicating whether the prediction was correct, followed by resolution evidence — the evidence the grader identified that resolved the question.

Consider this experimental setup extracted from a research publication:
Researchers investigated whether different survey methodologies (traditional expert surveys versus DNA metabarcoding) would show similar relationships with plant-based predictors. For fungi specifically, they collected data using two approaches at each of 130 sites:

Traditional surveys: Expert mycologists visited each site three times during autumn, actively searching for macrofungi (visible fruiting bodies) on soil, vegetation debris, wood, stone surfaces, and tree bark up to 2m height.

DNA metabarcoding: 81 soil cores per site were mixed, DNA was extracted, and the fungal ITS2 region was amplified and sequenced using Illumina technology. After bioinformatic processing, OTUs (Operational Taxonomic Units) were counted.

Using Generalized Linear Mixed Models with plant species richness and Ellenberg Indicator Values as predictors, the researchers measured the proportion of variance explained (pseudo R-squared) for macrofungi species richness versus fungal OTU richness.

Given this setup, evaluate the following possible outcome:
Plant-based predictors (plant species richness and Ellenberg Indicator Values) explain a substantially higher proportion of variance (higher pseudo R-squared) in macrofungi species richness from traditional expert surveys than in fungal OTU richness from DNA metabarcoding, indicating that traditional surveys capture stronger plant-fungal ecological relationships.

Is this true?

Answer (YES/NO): NO